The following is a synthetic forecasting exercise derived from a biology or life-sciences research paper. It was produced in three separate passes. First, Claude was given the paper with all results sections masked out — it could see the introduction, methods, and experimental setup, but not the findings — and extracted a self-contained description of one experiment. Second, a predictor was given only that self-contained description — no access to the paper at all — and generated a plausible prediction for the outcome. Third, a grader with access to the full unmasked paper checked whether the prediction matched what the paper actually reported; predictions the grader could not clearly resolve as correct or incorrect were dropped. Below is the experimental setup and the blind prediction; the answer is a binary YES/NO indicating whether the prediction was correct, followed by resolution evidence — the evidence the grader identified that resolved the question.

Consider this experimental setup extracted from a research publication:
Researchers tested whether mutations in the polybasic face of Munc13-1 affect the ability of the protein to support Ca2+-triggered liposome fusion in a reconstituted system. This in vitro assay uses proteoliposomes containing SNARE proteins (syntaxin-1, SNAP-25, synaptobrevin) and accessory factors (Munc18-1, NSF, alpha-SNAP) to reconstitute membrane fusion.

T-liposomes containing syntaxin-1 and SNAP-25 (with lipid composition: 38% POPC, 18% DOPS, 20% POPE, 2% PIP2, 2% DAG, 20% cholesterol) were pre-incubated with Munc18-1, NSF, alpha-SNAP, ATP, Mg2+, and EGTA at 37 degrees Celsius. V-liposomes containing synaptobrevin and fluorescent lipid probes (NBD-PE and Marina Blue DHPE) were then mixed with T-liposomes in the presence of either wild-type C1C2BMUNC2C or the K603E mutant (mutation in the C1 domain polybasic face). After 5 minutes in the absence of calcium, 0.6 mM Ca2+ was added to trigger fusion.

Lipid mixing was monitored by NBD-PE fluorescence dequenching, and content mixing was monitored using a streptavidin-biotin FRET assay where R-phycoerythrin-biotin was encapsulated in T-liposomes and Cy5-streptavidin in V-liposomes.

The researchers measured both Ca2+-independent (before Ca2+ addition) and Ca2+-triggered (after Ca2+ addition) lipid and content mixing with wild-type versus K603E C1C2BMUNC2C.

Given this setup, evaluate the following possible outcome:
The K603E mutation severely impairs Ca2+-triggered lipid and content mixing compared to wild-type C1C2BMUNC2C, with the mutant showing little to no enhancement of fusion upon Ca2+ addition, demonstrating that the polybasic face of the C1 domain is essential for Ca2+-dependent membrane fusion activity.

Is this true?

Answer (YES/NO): NO